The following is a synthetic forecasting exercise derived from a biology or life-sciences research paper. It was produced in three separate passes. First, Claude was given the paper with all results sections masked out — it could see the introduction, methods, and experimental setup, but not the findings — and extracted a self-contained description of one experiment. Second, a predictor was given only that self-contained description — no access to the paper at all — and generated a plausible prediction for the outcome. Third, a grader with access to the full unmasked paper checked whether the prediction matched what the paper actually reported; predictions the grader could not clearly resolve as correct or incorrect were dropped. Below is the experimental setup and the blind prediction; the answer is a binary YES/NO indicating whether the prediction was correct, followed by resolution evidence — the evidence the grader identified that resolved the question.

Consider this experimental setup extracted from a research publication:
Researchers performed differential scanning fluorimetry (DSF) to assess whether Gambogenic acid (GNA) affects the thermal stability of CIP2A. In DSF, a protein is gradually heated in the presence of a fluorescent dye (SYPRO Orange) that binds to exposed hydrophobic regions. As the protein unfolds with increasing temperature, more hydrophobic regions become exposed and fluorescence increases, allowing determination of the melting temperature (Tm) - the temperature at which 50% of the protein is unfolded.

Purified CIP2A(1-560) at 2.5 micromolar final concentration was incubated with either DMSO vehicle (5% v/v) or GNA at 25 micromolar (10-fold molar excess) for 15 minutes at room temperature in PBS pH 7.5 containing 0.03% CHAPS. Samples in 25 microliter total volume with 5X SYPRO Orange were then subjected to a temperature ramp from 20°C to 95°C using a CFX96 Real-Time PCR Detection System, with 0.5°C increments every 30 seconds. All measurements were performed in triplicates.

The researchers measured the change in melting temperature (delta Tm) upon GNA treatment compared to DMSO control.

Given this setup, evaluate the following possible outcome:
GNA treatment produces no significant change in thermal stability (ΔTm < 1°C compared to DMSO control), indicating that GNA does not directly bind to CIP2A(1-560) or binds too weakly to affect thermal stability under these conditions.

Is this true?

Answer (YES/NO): NO